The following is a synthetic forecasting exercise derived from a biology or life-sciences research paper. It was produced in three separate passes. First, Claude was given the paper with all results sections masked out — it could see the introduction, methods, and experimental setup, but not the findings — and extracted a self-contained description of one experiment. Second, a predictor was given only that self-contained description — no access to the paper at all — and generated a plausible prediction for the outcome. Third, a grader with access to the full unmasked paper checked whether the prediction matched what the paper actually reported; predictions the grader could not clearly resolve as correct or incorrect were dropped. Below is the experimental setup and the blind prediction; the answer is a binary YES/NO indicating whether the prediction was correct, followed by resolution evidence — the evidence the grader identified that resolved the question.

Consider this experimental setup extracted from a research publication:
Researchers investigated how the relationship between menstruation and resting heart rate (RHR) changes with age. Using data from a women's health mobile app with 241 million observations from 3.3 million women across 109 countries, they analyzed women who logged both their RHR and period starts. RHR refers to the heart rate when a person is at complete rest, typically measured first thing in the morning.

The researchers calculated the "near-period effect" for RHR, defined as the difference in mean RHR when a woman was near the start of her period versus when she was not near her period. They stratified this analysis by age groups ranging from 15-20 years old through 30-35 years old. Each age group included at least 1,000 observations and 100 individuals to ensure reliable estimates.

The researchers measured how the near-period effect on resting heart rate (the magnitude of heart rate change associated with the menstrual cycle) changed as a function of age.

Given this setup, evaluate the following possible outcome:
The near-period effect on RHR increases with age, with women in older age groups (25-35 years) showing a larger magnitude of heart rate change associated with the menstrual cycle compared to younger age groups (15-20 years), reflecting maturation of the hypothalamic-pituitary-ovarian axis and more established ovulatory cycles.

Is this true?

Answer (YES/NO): NO